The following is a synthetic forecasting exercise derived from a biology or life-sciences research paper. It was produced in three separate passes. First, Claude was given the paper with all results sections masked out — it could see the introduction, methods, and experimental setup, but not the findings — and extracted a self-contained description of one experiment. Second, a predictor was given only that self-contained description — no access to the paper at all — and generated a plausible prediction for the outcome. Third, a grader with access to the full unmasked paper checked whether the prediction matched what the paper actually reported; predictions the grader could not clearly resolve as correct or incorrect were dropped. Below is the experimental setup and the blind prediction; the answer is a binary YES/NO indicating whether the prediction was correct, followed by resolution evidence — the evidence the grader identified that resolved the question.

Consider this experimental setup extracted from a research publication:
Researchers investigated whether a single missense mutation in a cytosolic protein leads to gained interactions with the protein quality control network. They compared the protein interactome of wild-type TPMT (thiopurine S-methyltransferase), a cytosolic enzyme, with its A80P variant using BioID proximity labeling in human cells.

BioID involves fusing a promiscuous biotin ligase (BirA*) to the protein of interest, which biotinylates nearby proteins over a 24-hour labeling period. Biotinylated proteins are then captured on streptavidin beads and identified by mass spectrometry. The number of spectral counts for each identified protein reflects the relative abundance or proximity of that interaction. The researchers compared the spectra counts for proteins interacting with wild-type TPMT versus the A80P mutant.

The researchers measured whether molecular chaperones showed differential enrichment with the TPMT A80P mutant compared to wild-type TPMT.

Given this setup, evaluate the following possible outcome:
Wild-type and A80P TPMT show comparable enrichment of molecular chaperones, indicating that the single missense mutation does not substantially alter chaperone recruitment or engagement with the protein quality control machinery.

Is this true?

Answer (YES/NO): NO